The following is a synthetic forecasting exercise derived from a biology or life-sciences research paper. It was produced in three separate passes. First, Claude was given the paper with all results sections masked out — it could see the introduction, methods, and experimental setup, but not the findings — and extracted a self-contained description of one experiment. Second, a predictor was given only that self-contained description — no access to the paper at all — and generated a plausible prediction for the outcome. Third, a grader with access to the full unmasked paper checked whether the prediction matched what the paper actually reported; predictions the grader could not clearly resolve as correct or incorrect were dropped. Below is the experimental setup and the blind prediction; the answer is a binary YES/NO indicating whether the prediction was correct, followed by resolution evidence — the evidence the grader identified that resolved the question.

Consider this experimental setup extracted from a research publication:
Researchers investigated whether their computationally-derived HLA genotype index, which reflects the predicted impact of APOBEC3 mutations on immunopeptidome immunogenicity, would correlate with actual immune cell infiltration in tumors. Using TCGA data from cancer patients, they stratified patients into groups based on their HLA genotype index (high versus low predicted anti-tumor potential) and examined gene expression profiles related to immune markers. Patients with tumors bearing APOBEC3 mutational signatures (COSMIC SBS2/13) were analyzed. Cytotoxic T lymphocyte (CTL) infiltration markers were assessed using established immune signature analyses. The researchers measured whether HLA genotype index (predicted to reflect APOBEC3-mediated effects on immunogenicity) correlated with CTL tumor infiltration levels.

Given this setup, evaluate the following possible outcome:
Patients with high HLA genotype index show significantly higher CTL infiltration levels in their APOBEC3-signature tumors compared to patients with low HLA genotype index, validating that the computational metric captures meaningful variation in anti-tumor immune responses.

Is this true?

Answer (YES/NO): YES